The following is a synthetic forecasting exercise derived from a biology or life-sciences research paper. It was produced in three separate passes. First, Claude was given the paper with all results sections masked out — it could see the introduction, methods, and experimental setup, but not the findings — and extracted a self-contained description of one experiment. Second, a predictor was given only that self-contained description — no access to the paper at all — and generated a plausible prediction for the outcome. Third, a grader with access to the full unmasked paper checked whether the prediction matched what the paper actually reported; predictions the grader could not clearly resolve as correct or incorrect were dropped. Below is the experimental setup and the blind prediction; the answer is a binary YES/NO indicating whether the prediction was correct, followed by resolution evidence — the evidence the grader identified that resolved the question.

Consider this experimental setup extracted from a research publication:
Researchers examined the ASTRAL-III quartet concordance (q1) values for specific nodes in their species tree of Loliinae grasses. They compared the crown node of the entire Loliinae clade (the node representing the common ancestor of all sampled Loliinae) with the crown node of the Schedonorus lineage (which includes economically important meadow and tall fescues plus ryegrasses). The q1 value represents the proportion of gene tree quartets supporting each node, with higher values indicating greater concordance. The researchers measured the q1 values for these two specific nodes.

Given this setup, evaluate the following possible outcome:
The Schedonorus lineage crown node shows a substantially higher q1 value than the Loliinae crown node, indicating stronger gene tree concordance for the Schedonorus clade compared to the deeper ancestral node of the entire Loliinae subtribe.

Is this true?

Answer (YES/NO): NO